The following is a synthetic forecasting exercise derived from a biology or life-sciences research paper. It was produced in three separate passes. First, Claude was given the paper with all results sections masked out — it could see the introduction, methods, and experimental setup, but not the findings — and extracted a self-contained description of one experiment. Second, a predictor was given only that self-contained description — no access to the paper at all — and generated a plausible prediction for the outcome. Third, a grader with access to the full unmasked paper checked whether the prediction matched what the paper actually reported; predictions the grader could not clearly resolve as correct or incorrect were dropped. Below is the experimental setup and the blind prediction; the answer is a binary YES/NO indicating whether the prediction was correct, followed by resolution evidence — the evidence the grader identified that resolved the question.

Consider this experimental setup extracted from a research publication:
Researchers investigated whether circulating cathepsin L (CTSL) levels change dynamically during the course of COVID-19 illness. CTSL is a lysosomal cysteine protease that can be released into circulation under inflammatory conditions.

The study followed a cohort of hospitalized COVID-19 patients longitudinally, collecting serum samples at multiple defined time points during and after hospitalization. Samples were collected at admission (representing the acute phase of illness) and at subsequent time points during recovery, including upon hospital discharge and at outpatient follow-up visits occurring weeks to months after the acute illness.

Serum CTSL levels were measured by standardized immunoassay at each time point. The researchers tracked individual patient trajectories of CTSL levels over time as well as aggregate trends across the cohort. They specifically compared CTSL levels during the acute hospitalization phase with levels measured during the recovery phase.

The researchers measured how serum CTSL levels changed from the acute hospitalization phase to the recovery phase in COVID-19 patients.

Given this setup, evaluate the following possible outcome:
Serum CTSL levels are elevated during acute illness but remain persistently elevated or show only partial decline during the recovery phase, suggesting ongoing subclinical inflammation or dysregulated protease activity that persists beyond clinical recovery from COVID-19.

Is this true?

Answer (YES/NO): NO